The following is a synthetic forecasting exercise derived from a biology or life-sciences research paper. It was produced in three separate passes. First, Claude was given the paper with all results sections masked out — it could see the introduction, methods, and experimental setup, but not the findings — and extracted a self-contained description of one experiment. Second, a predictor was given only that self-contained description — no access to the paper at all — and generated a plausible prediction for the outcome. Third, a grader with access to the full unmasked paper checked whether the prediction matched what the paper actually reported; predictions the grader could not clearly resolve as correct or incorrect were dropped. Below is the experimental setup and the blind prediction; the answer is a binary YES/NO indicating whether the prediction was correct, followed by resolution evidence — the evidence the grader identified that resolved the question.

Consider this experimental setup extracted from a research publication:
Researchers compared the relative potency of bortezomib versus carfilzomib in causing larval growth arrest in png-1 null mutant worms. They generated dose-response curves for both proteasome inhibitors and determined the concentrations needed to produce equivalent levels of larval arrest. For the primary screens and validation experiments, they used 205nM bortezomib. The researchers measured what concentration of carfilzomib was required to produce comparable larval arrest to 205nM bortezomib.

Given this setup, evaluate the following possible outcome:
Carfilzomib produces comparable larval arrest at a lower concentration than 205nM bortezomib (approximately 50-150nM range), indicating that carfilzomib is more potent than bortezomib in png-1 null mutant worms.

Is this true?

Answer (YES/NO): NO